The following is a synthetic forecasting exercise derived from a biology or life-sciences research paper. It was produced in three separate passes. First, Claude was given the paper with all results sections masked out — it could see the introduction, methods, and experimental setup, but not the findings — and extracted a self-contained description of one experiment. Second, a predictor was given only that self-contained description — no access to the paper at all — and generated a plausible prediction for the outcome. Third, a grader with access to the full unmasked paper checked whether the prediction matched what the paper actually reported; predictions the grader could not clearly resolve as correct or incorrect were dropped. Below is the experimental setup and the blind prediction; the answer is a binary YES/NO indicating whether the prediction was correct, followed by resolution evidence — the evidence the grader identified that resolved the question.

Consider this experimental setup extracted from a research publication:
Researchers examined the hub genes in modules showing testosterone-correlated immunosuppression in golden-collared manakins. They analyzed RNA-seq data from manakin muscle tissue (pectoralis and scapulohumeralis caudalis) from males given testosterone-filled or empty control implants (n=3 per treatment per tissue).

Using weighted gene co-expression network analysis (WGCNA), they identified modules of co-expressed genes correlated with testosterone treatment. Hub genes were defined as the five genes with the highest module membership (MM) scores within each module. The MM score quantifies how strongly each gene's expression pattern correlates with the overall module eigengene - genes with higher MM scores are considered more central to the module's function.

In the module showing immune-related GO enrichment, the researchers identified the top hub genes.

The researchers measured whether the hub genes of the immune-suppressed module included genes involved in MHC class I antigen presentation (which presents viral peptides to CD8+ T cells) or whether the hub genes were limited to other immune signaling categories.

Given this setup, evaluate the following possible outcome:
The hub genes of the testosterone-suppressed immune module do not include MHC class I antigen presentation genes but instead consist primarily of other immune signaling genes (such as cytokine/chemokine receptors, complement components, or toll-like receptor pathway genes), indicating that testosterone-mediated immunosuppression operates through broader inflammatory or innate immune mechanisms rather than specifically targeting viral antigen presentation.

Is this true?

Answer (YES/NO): NO